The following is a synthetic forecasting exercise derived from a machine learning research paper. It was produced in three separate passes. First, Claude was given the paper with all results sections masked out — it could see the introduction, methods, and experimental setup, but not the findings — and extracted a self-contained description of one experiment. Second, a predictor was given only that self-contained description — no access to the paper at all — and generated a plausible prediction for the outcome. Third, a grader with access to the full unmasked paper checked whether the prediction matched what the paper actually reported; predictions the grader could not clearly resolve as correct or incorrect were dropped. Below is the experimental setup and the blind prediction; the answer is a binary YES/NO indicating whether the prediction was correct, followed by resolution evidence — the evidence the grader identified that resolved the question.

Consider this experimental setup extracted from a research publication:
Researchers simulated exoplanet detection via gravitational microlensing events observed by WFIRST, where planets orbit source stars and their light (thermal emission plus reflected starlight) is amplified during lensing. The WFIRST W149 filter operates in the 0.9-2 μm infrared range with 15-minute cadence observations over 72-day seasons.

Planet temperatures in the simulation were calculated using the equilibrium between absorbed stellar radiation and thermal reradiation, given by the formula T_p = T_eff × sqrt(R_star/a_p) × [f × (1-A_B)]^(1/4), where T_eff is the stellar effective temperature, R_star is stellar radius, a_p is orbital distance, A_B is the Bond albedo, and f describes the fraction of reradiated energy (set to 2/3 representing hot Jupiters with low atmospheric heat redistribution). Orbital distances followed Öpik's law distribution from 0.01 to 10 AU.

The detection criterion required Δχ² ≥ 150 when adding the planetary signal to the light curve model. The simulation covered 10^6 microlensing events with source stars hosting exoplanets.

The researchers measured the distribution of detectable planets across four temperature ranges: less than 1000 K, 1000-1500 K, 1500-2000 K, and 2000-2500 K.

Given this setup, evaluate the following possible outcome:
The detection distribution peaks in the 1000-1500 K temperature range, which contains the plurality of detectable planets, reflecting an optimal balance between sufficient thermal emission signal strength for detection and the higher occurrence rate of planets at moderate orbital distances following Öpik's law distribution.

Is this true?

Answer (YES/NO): NO